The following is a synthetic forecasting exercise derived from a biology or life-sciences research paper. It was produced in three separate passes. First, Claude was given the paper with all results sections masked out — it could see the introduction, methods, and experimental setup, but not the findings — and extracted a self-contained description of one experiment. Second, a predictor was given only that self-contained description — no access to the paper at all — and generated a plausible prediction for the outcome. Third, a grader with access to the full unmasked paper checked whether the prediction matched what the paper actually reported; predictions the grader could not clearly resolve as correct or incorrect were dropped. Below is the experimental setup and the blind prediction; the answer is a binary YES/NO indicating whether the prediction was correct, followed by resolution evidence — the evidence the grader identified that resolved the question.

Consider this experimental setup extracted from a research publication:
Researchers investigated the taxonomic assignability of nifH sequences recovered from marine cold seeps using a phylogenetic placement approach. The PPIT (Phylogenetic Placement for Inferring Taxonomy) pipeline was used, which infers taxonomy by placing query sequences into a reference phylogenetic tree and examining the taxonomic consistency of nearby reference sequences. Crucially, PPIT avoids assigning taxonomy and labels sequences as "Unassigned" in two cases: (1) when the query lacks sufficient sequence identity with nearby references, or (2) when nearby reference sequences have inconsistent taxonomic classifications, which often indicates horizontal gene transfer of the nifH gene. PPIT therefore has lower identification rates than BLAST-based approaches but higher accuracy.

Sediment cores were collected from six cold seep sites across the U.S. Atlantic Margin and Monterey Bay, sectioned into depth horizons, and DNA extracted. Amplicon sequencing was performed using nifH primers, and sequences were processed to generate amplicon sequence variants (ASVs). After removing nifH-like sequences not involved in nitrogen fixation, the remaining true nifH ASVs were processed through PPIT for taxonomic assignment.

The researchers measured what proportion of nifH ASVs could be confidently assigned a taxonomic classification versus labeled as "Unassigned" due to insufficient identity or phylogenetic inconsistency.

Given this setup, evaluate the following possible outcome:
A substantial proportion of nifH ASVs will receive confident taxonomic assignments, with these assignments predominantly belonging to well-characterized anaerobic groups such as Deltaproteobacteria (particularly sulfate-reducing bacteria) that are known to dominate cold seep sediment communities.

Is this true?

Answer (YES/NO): NO